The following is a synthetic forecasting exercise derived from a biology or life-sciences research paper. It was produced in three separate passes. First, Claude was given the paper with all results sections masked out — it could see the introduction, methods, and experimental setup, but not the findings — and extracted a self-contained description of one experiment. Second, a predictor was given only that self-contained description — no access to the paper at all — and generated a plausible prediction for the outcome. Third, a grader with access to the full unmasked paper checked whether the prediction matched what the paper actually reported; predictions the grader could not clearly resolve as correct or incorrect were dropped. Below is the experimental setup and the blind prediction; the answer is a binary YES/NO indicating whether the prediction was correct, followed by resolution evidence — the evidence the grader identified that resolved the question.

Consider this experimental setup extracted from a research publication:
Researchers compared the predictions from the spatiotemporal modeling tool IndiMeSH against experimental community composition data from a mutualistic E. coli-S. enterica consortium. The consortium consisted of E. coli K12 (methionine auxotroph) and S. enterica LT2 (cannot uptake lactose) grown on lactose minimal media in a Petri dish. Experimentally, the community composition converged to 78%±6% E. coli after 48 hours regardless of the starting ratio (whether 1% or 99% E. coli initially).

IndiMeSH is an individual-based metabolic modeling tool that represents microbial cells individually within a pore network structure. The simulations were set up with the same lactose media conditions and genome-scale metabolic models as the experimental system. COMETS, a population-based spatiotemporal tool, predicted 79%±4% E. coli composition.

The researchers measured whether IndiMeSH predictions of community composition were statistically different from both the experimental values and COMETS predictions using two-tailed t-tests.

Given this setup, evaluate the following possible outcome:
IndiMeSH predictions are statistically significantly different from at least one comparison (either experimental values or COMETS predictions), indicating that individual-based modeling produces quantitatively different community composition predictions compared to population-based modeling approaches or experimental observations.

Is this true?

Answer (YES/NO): NO